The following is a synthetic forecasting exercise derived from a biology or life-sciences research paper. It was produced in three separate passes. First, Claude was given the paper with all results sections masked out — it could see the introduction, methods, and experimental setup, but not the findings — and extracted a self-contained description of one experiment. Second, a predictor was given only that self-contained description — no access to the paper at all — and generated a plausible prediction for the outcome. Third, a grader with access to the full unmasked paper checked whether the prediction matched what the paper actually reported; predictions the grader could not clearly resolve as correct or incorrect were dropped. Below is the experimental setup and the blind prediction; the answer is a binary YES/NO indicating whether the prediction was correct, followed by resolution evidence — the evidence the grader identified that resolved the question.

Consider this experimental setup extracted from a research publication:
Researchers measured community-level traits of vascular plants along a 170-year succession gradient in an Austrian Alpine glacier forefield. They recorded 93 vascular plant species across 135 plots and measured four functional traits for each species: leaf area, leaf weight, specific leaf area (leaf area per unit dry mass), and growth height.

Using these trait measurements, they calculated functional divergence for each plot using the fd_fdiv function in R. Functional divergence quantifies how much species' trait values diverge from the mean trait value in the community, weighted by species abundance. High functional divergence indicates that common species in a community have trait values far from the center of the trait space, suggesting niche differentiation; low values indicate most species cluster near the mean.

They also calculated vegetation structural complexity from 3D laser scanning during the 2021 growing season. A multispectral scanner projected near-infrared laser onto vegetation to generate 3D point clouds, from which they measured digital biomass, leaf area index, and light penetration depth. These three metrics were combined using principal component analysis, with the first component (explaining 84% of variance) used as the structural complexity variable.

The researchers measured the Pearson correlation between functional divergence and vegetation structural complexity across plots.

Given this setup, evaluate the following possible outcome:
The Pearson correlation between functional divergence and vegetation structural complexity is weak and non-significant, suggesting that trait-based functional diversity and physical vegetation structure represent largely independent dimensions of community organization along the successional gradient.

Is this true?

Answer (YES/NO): NO